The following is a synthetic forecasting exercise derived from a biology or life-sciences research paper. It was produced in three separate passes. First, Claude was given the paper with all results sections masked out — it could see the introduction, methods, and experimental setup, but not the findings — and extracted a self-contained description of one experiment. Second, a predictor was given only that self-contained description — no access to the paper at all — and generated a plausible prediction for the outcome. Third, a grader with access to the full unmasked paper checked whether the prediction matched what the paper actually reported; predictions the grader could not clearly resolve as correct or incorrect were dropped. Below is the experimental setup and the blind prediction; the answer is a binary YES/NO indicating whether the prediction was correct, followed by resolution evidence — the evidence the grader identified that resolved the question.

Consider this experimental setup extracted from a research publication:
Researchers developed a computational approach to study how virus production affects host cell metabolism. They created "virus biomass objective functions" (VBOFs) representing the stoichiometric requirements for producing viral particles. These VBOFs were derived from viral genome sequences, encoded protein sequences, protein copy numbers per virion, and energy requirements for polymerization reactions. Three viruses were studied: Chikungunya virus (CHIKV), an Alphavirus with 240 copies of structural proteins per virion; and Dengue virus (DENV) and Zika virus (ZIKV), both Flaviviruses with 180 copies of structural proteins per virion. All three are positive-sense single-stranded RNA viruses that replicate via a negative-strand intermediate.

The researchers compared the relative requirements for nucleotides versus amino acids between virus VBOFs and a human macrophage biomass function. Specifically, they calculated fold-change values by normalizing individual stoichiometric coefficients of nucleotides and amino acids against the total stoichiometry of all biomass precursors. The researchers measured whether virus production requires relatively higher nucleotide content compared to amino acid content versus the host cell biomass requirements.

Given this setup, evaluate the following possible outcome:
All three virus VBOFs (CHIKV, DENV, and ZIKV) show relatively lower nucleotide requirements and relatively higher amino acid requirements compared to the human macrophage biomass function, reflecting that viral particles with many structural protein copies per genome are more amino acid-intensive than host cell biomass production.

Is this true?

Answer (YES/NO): NO